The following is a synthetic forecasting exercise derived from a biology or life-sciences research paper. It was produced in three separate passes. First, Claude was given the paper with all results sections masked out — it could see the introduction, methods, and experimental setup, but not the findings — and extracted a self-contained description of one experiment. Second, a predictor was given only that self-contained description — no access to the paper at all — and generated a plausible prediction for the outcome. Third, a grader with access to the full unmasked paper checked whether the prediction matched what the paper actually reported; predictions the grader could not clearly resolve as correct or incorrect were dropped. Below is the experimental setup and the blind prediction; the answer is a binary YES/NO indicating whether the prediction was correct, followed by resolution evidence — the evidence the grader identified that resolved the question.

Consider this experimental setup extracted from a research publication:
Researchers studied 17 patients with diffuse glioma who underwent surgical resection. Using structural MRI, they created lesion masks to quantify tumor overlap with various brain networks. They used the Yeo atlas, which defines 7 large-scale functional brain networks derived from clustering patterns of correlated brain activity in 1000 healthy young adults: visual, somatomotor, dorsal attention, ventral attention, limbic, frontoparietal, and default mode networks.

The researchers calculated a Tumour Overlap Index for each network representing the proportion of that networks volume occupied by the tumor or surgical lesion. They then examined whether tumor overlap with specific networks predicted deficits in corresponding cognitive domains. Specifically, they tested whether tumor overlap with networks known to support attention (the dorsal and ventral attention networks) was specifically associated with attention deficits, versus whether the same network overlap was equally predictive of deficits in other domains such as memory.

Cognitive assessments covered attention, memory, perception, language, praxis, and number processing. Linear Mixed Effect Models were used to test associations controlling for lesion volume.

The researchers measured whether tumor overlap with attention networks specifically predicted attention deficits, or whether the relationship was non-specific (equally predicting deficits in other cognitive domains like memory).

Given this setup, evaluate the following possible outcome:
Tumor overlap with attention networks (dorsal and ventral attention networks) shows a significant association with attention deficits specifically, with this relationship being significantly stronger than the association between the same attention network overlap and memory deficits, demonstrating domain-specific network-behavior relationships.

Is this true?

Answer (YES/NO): NO